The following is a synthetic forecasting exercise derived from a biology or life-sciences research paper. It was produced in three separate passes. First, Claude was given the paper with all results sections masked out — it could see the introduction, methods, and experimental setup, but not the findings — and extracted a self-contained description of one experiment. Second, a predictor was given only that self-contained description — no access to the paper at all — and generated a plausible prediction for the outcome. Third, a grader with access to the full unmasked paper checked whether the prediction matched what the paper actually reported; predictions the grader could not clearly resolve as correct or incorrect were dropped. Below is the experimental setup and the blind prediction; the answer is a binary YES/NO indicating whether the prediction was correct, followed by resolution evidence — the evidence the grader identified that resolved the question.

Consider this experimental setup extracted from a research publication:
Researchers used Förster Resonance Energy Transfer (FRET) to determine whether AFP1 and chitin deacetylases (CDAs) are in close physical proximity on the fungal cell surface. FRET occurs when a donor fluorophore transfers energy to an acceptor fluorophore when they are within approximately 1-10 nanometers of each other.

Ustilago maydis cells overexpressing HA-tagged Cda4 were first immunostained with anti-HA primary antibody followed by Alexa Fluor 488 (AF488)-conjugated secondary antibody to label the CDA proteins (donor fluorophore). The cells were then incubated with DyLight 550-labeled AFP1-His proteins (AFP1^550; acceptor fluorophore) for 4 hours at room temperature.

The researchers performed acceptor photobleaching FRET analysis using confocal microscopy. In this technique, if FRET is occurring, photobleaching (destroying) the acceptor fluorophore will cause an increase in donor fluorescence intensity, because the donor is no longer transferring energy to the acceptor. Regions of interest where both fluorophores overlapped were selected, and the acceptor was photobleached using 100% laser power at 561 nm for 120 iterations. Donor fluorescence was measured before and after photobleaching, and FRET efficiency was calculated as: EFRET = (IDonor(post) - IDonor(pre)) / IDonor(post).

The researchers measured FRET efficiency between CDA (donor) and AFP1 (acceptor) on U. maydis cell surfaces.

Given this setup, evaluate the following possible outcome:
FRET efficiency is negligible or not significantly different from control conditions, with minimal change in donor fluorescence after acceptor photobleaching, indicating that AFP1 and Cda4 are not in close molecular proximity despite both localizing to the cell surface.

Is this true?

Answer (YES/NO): NO